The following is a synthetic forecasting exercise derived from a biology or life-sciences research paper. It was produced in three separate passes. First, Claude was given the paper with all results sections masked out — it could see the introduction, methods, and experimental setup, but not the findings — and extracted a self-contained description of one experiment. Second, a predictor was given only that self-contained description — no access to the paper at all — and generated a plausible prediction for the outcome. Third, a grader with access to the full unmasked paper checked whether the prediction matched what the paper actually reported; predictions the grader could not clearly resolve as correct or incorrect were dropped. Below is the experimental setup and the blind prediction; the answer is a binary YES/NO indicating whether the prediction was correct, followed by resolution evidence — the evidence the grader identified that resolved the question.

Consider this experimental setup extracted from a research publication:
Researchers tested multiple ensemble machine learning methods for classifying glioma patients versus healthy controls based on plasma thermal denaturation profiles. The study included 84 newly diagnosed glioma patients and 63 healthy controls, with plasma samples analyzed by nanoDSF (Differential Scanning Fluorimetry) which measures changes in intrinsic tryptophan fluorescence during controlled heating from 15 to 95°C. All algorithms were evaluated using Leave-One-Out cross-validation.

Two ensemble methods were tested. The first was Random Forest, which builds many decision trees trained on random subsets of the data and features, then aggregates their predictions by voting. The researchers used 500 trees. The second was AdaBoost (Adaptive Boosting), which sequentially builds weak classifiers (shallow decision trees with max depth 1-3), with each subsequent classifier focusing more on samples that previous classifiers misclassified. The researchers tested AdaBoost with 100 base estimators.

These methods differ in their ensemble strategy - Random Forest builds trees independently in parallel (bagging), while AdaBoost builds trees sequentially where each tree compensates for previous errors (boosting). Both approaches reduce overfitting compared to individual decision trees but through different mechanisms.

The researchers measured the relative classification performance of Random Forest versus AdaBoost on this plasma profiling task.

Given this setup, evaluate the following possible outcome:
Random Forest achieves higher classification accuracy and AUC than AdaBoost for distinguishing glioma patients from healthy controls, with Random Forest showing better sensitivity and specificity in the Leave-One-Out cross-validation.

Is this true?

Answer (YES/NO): NO